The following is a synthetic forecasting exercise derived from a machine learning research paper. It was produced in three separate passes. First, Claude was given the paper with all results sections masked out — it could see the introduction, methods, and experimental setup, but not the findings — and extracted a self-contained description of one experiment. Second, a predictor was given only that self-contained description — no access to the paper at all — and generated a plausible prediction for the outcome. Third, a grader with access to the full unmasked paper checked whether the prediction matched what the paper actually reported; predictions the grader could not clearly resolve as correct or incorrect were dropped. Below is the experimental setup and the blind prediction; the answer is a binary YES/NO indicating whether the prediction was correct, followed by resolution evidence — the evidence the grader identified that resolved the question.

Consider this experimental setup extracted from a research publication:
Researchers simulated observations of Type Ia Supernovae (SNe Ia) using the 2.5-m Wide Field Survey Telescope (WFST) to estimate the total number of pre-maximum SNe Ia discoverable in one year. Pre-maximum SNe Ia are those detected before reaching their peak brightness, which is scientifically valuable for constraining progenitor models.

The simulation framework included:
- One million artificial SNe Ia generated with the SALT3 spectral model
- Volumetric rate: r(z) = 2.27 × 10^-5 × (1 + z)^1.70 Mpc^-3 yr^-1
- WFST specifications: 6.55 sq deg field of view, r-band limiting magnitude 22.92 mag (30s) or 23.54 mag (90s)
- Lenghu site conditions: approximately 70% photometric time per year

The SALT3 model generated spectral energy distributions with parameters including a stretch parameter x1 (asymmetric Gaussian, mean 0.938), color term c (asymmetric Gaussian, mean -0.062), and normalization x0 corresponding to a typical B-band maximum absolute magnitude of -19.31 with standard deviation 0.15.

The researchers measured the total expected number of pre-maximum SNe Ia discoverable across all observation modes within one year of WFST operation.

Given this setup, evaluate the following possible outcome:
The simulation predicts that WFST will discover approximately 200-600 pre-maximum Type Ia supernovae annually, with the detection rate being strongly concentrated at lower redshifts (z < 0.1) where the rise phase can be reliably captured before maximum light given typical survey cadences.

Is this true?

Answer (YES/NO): NO